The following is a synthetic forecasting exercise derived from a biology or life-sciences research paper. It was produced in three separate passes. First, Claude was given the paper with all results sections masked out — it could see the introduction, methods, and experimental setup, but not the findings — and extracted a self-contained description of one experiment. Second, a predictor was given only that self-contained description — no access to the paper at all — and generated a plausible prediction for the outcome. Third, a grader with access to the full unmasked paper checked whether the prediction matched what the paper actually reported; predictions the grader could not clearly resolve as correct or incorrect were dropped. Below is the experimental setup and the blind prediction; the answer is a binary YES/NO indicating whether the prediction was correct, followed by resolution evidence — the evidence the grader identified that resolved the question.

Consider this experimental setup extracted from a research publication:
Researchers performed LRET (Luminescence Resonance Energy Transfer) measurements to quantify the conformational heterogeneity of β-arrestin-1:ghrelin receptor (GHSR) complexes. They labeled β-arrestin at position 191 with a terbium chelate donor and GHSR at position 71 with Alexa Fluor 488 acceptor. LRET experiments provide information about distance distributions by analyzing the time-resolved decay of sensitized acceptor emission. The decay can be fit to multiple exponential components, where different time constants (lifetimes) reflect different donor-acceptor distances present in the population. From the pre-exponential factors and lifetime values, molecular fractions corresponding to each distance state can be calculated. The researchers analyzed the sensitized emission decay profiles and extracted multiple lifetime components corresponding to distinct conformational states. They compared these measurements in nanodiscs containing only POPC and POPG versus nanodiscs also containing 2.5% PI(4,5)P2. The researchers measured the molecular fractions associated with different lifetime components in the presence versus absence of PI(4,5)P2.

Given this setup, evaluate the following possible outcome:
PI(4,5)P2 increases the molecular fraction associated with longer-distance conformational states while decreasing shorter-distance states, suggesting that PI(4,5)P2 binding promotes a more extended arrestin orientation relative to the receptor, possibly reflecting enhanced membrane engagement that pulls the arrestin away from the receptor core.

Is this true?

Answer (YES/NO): YES